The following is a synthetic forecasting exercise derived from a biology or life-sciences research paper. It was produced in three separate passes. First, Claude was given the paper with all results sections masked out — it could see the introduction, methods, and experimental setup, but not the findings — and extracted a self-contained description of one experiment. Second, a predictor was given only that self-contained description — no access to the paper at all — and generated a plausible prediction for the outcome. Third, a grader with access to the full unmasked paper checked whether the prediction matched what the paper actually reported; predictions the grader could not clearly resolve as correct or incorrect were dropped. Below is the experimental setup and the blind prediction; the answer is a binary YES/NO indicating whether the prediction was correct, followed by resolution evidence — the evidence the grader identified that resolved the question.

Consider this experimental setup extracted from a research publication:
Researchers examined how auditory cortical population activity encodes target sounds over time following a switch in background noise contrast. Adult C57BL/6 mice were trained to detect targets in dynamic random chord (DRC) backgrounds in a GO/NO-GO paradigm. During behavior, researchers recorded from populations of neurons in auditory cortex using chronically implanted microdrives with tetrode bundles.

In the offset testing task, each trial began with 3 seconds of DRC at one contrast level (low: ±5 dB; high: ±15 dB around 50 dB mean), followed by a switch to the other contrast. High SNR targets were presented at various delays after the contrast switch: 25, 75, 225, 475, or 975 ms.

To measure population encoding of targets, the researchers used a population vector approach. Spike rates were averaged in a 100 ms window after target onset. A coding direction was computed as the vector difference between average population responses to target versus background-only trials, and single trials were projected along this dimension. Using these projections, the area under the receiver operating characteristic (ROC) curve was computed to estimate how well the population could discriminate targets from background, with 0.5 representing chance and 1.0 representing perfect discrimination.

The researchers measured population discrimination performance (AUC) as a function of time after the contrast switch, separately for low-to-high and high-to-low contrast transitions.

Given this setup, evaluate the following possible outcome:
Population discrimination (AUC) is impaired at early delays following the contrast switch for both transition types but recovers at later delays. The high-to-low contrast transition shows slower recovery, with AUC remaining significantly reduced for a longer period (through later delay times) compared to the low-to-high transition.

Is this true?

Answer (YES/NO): NO